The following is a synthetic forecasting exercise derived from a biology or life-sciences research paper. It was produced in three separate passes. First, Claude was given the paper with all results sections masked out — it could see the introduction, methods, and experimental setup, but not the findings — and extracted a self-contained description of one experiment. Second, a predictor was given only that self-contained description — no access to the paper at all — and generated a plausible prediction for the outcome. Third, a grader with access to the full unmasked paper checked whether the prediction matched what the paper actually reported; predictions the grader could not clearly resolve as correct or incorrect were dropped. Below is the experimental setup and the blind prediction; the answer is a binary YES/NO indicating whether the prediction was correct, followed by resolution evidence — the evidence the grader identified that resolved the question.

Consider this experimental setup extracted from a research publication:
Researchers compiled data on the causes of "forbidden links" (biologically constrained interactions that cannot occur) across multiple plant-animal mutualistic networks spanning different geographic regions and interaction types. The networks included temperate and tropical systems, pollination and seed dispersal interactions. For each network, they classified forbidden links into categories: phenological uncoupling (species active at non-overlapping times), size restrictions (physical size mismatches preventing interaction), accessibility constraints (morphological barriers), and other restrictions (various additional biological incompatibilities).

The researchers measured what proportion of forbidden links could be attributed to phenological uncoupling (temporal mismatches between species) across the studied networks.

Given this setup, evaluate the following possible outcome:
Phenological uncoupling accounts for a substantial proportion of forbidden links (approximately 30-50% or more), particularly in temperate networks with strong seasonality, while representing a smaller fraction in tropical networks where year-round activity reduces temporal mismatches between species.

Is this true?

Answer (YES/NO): NO